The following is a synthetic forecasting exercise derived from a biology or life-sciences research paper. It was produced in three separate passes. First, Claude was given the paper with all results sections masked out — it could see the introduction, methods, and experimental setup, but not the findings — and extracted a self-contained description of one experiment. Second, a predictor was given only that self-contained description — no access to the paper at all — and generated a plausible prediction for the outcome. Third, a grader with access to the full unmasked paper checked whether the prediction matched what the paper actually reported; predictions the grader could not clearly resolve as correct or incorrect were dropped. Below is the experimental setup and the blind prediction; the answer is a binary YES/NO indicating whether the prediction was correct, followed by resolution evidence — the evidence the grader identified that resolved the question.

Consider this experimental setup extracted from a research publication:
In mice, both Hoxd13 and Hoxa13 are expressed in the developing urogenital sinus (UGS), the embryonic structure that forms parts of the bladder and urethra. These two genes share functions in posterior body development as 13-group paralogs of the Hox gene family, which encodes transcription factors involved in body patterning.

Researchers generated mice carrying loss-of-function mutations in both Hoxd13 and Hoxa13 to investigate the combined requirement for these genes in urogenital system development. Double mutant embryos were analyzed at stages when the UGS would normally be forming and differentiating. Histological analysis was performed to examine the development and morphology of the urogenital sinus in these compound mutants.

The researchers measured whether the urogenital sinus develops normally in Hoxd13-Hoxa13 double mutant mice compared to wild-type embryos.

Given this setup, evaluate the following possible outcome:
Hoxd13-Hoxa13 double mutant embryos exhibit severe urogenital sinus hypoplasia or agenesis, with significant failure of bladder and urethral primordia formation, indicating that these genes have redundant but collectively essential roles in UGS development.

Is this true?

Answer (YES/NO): NO